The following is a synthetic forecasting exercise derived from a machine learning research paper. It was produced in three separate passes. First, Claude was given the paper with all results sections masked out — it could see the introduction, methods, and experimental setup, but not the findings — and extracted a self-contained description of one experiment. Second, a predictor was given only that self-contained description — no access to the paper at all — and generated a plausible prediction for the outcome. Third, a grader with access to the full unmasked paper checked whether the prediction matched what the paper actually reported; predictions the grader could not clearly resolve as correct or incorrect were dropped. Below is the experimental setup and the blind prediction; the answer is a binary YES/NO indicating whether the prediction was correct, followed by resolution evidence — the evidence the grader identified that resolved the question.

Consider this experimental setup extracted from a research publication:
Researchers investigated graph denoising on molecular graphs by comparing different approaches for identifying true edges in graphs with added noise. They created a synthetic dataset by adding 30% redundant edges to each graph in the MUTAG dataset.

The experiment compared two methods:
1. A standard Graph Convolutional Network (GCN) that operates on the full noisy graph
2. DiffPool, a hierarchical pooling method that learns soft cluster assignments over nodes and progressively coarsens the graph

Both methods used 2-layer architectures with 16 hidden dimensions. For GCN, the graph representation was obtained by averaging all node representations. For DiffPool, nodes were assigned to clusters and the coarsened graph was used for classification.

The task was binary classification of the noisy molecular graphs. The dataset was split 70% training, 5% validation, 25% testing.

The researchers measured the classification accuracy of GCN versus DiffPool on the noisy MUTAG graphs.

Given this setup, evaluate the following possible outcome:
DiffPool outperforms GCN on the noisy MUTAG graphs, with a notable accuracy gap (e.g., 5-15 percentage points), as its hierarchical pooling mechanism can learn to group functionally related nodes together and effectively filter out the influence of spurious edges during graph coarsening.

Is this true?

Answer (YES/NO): NO